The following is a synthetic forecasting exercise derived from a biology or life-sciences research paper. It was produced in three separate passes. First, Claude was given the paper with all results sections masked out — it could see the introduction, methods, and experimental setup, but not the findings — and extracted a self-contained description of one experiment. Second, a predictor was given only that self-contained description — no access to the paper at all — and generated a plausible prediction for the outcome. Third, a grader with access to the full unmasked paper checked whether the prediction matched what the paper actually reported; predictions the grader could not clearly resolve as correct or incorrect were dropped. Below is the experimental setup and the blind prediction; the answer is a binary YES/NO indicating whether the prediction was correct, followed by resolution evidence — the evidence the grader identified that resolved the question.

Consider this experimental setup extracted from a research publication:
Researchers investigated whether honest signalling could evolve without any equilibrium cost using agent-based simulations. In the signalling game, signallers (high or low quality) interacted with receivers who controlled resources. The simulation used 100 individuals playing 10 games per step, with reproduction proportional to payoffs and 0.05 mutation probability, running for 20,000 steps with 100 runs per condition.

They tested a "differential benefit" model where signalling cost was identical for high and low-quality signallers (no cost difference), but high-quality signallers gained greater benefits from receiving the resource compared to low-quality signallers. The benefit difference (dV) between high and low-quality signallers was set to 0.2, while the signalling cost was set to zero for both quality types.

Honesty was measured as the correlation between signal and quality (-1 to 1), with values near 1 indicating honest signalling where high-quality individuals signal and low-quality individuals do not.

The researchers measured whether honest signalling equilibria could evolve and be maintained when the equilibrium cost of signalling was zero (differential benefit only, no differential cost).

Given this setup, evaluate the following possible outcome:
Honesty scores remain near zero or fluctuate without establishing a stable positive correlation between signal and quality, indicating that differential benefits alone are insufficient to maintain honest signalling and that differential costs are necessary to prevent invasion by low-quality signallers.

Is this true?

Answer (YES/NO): NO